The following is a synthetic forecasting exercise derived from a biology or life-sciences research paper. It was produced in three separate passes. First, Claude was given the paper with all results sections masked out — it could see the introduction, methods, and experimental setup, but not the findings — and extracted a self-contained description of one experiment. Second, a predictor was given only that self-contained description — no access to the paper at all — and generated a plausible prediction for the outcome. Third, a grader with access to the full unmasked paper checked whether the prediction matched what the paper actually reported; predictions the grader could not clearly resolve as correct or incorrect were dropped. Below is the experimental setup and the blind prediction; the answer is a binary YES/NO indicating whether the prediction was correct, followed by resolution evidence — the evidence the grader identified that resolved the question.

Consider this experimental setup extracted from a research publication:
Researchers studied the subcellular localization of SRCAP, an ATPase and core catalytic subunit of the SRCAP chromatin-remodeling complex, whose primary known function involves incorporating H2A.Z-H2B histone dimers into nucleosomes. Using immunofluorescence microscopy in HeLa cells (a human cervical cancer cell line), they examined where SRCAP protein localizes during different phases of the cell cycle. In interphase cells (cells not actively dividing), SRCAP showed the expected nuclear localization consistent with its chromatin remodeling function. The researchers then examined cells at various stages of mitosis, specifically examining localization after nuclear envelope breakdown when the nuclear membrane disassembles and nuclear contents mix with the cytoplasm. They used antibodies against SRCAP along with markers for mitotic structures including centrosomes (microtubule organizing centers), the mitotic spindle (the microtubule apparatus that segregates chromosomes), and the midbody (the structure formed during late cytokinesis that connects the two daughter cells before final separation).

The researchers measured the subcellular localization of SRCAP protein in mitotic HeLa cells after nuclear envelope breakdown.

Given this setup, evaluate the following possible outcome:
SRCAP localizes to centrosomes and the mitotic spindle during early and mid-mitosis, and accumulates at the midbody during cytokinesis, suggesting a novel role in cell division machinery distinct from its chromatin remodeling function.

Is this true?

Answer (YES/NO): YES